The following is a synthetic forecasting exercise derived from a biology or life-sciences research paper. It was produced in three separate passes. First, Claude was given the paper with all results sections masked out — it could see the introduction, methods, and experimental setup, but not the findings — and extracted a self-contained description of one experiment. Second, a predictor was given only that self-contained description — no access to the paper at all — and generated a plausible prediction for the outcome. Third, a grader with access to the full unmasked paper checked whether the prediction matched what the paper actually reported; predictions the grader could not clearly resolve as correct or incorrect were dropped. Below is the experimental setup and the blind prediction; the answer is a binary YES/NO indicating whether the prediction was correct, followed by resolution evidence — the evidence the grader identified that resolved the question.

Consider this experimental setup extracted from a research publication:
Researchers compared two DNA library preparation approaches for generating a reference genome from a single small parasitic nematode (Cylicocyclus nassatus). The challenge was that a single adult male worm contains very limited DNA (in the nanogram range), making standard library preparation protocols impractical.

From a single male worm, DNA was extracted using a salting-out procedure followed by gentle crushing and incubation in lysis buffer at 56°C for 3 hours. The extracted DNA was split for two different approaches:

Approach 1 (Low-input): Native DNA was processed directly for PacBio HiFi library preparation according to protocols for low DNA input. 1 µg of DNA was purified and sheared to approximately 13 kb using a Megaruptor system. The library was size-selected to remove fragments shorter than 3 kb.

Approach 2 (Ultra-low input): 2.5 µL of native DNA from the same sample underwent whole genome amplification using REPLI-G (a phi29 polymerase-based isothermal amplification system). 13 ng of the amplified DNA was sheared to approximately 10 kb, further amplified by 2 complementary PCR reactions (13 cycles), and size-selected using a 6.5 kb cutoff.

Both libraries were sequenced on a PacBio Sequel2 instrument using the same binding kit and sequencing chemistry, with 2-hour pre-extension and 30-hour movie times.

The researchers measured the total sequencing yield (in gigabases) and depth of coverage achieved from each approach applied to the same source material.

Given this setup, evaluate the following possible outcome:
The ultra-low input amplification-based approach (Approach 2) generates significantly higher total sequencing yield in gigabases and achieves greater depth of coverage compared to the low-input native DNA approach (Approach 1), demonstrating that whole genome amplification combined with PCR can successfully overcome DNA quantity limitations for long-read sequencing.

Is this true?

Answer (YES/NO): YES